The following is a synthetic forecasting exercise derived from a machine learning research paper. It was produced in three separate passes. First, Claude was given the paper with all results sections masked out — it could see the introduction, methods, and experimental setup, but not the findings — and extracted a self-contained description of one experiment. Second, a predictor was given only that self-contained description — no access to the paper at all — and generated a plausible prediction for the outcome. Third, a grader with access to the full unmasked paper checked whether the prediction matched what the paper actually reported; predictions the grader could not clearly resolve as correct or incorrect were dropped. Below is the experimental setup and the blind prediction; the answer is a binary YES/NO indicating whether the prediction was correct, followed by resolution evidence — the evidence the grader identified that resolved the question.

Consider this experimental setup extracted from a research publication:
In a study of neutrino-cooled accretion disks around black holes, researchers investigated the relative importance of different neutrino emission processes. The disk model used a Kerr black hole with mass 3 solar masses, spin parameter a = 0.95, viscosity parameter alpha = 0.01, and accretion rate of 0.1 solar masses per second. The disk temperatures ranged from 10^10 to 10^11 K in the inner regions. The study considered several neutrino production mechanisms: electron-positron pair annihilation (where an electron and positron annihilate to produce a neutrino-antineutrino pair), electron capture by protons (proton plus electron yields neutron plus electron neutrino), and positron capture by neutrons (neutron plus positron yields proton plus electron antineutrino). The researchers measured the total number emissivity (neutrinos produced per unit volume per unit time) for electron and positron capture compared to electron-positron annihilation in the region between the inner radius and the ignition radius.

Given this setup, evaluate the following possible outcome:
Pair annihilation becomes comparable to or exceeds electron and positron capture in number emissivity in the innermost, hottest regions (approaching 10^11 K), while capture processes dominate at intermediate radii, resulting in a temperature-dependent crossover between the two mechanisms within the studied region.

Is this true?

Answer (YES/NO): NO